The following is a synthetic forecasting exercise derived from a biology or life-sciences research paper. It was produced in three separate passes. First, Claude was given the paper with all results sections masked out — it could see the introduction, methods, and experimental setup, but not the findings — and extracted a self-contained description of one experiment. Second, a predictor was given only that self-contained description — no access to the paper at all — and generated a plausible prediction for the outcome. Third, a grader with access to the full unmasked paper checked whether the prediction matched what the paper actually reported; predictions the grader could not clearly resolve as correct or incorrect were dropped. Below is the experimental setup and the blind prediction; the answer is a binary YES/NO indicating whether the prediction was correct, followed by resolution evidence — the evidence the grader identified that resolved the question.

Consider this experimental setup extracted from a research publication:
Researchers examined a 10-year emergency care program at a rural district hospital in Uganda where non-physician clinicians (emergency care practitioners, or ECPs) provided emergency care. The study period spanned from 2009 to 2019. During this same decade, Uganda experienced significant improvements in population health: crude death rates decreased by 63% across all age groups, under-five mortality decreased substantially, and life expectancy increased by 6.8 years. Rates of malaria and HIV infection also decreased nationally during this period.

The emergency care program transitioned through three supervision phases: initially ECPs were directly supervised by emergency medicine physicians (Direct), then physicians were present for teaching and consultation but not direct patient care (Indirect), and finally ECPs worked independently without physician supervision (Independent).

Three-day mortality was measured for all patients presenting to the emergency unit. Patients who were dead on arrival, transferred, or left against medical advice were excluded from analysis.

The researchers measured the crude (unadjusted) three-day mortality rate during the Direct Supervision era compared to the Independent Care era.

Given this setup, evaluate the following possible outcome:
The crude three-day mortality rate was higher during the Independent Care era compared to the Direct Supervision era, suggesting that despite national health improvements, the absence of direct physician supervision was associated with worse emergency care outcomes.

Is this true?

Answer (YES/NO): NO